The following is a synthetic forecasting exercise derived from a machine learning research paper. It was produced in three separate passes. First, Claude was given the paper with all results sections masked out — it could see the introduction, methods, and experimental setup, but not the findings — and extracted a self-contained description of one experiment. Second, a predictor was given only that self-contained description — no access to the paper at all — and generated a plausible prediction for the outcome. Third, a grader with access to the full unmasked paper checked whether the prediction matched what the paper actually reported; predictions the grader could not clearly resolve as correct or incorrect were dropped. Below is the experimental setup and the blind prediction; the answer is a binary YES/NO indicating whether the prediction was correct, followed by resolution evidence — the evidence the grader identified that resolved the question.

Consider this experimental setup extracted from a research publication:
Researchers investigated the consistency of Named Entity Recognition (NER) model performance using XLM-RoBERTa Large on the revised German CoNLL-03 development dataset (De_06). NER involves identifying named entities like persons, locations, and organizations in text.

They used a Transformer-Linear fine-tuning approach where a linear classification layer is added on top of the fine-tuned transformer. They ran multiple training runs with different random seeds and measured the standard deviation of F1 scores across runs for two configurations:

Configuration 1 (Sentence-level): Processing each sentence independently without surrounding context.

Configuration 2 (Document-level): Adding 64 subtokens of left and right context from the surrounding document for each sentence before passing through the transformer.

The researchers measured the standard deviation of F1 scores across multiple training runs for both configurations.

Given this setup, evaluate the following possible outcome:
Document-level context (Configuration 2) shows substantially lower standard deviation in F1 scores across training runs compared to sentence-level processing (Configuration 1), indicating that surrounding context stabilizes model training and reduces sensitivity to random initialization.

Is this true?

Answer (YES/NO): YES